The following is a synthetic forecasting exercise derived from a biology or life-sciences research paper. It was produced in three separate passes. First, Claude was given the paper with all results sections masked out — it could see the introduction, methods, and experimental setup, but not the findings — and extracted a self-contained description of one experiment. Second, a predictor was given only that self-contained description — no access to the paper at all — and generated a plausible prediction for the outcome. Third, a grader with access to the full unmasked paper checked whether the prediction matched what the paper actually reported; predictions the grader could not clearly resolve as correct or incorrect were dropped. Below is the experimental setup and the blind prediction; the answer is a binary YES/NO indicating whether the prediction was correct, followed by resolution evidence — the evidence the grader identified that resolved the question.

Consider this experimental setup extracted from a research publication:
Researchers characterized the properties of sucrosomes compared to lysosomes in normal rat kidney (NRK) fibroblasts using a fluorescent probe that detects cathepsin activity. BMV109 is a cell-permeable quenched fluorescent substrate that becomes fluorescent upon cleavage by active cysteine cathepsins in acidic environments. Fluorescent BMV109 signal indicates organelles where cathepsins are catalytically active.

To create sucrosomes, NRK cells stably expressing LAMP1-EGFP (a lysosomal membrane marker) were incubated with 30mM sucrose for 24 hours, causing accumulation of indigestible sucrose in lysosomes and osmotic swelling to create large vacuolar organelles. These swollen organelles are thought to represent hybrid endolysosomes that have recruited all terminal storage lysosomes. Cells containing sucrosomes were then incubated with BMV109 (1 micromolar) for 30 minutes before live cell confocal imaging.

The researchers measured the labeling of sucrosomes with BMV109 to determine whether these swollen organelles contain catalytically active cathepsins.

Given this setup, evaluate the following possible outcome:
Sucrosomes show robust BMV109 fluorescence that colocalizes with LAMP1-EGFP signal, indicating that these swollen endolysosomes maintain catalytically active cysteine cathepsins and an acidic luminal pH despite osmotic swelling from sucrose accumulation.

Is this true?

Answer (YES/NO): YES